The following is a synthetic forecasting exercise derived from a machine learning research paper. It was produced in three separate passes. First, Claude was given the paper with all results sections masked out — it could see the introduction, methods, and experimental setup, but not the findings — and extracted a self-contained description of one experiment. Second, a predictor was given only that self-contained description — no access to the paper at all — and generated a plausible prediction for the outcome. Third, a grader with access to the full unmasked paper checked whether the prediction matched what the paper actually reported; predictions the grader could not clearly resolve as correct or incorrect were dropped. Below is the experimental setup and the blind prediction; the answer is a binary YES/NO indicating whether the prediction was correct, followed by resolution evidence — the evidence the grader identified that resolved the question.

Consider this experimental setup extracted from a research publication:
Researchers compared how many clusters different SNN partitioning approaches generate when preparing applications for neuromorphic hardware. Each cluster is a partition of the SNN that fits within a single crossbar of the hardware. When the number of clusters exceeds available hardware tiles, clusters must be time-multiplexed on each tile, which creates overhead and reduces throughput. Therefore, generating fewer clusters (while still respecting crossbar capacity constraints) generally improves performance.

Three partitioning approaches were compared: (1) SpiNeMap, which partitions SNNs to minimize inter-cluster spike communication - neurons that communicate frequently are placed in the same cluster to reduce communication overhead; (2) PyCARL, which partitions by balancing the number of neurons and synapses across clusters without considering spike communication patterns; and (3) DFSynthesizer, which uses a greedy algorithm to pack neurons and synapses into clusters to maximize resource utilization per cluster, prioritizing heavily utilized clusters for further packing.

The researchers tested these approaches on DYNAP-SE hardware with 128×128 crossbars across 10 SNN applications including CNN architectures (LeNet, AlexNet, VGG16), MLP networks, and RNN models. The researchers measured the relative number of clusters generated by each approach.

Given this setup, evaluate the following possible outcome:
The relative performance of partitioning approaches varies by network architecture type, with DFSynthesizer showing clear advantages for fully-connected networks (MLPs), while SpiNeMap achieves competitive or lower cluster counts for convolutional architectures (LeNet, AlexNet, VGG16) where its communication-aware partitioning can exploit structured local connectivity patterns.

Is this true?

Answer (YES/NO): NO